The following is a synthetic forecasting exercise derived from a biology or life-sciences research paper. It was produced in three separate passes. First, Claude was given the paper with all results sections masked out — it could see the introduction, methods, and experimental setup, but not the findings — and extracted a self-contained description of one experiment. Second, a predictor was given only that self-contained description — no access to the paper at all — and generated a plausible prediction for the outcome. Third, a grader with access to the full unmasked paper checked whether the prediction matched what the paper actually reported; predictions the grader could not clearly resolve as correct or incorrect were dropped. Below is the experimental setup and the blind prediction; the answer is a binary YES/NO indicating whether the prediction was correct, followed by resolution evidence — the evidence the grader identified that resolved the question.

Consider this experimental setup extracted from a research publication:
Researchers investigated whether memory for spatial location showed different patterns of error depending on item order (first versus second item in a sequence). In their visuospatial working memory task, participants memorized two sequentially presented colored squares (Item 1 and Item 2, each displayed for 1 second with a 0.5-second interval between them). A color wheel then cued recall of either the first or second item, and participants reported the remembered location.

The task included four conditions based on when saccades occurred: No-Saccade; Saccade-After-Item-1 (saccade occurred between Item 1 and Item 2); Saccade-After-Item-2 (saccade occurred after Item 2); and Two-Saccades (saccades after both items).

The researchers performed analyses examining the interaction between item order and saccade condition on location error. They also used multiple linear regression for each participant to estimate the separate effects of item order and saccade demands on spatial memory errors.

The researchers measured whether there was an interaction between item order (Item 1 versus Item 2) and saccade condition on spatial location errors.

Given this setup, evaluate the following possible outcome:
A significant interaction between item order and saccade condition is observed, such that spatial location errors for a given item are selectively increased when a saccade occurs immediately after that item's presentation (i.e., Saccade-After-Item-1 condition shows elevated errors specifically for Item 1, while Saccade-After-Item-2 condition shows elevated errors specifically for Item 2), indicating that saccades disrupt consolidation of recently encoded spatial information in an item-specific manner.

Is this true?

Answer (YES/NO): NO